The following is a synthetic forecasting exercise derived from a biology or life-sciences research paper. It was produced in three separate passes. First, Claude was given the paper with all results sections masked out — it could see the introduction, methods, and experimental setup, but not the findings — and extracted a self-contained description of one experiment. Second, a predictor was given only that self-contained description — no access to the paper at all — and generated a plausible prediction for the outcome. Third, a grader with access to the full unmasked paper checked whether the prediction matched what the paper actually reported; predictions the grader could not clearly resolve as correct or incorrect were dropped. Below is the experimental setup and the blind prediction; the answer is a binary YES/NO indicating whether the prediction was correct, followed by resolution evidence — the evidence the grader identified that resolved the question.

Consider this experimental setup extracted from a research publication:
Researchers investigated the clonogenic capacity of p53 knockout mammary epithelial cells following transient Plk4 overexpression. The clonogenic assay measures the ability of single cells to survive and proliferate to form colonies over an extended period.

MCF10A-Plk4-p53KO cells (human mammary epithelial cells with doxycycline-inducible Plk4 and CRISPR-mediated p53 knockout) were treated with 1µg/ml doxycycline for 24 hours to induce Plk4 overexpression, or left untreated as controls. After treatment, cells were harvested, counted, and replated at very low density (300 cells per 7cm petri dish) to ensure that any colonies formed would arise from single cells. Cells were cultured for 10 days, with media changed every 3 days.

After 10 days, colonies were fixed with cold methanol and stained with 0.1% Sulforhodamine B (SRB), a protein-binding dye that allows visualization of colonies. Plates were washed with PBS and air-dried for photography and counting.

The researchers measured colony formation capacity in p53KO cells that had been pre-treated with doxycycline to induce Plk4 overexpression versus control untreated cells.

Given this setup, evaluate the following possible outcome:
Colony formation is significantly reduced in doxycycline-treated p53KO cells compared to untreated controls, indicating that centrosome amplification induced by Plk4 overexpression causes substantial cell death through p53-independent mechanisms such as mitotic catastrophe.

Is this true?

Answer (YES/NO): NO